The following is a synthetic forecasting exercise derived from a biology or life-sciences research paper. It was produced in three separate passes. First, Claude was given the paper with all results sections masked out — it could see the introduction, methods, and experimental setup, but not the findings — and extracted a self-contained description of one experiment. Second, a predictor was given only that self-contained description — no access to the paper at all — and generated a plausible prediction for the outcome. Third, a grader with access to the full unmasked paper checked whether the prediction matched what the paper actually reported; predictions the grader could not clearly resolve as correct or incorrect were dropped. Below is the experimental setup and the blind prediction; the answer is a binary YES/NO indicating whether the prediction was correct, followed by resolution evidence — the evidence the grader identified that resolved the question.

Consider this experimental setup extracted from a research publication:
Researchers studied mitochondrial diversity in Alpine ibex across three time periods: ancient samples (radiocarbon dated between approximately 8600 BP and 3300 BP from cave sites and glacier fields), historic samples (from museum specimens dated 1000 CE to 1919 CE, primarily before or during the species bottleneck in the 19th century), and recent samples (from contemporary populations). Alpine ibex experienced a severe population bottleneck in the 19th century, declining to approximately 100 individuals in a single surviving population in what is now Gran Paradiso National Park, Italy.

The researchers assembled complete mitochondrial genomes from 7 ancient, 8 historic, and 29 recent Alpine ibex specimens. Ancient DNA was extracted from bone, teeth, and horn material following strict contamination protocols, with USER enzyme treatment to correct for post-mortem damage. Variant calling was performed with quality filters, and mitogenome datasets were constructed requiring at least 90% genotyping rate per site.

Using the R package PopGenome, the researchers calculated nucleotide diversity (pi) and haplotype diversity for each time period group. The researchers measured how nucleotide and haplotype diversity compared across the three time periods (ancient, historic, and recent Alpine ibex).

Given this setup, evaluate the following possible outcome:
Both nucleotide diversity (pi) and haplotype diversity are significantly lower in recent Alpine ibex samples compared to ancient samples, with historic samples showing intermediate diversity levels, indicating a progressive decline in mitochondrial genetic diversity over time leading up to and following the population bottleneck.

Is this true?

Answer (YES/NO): YES